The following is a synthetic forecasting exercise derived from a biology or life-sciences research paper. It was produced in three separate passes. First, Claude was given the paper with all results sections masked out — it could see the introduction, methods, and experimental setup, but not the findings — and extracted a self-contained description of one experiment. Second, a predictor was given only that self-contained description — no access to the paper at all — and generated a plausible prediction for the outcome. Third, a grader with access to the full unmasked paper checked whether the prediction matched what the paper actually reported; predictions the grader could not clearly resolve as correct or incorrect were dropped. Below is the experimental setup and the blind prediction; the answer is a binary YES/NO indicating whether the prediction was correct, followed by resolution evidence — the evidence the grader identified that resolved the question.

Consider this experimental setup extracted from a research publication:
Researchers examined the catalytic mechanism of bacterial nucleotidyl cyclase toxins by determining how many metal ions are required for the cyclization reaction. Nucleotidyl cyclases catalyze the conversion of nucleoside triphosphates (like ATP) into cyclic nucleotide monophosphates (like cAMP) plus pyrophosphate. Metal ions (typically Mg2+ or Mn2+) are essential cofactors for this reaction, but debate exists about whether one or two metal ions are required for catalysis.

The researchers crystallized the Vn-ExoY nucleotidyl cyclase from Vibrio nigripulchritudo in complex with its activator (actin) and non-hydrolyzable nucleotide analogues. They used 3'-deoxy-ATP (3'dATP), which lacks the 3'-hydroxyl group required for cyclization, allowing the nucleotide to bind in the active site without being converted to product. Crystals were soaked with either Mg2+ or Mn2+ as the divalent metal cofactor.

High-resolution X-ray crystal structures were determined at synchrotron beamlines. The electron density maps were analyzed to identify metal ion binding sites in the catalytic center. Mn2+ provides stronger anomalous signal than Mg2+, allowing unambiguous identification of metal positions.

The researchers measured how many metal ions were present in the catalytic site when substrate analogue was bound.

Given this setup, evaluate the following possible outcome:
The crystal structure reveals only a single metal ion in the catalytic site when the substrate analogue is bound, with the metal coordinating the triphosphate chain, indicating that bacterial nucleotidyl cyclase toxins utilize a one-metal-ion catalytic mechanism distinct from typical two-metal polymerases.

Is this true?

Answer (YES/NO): NO